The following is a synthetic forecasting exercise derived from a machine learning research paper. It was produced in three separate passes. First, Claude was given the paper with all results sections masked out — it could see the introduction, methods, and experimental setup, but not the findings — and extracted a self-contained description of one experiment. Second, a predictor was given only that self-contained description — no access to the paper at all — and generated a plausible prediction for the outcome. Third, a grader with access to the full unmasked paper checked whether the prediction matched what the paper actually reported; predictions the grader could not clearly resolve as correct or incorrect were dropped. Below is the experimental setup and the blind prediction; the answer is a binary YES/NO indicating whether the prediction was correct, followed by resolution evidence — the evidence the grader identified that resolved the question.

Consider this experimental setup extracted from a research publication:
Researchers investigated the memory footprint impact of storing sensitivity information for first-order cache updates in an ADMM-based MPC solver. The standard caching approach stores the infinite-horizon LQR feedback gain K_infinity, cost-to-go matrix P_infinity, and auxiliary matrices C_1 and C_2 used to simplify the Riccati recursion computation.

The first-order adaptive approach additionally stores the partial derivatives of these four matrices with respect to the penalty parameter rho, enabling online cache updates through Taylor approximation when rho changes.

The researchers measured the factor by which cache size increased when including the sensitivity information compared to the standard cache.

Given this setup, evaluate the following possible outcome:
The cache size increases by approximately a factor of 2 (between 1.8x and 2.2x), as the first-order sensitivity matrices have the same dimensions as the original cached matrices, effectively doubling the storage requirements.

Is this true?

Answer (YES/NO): NO